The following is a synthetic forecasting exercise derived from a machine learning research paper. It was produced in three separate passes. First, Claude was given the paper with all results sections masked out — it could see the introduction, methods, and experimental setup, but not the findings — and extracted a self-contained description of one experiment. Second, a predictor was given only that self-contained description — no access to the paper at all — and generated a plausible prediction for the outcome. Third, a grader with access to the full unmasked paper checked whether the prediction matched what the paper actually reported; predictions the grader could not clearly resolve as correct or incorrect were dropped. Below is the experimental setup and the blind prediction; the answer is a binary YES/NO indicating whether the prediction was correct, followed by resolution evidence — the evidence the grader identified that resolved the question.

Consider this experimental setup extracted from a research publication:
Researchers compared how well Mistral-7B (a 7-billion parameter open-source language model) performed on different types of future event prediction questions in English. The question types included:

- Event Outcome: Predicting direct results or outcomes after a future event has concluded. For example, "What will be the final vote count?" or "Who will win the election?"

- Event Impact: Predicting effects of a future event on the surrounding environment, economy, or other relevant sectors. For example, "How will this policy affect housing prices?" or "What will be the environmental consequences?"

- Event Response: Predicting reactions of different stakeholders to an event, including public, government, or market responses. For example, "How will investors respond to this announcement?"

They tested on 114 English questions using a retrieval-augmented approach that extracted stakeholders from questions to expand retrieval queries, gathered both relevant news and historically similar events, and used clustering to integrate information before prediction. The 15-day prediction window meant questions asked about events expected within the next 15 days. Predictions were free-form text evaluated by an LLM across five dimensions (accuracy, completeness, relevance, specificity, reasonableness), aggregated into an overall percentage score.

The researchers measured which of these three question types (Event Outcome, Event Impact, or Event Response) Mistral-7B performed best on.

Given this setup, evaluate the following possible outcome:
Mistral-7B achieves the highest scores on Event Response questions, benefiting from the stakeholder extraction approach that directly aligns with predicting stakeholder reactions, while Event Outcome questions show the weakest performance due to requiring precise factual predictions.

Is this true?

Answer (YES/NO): NO